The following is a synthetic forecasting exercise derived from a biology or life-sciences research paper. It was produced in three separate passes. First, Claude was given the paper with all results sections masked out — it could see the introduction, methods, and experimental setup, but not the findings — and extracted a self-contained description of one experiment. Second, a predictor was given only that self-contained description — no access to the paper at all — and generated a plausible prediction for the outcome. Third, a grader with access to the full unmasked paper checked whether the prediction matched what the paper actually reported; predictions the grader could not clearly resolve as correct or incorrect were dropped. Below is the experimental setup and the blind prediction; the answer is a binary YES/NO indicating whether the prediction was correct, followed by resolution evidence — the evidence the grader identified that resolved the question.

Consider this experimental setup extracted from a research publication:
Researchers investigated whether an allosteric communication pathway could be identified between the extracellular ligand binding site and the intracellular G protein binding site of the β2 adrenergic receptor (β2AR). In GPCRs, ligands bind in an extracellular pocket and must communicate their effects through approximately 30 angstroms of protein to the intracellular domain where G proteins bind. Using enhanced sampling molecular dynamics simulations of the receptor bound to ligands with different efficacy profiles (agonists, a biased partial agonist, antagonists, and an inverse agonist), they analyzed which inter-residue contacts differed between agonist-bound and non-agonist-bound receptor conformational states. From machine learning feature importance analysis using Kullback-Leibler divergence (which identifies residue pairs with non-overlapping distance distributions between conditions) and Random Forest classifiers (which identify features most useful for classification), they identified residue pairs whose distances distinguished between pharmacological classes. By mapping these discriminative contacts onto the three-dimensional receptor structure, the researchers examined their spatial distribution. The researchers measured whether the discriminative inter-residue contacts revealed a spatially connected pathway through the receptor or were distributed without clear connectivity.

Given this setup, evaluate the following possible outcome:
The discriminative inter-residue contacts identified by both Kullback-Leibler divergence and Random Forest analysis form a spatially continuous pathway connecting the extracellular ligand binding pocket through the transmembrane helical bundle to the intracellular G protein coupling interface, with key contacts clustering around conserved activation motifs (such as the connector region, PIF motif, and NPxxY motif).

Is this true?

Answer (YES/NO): YES